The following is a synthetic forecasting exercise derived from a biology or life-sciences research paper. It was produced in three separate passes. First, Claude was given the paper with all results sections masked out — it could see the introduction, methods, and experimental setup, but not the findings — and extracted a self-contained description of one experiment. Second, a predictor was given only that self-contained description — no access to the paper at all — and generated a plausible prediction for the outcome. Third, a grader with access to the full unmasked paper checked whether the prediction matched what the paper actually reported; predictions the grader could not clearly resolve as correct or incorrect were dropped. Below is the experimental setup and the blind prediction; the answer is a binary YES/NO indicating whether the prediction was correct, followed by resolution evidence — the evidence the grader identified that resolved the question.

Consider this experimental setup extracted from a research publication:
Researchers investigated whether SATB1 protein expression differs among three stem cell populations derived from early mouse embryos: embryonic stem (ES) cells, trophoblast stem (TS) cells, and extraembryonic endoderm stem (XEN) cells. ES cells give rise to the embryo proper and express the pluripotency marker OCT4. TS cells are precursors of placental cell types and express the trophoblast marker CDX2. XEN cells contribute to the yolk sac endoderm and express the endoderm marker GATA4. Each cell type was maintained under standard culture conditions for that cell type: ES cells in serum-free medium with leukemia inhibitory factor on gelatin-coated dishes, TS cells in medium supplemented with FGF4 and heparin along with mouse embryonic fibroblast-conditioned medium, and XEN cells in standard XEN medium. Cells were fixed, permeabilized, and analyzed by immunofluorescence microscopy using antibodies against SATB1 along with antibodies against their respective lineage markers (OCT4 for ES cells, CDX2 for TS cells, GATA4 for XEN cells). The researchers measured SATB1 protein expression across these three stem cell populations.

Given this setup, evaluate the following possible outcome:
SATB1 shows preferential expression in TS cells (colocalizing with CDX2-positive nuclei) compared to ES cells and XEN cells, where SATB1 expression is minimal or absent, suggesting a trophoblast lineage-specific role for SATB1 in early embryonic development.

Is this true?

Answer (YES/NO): YES